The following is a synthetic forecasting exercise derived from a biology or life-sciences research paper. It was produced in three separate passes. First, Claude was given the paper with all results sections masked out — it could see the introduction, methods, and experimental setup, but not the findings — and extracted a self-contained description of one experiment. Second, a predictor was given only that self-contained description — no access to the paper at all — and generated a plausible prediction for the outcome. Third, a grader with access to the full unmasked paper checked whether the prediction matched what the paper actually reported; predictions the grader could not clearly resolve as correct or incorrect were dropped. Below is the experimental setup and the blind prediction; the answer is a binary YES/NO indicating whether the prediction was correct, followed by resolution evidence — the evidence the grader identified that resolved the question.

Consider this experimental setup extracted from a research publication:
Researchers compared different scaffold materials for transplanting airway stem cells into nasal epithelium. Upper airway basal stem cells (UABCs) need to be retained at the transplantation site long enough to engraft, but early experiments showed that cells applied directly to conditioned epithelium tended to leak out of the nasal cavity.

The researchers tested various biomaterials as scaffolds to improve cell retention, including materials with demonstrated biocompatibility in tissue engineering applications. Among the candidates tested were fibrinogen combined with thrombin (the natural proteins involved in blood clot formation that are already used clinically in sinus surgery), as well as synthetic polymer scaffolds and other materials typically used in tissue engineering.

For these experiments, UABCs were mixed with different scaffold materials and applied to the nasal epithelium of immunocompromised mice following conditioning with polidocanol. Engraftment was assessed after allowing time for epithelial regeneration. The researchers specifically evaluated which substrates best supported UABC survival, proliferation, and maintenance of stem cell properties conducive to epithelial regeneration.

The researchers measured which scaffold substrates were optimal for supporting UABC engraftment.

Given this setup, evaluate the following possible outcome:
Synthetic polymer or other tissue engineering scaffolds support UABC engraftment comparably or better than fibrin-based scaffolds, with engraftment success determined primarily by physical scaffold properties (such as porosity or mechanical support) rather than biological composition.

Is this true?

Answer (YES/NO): NO